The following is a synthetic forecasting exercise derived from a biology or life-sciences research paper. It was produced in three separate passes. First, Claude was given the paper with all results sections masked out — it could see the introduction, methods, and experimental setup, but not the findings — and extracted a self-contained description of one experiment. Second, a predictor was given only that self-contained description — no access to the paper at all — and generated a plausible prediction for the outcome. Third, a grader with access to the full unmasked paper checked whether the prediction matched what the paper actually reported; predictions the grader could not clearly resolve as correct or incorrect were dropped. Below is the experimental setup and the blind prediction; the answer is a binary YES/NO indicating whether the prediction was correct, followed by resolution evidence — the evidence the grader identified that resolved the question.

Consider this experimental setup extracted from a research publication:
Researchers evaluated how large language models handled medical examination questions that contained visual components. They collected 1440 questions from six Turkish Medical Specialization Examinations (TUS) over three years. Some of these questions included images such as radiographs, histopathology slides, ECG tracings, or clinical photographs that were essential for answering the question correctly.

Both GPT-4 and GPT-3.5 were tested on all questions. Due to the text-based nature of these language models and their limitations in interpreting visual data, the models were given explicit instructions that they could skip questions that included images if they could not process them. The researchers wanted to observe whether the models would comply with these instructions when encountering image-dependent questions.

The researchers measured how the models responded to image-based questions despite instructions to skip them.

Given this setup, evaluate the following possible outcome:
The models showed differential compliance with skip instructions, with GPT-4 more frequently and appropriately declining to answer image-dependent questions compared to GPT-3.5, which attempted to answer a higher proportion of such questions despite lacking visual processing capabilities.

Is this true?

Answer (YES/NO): NO